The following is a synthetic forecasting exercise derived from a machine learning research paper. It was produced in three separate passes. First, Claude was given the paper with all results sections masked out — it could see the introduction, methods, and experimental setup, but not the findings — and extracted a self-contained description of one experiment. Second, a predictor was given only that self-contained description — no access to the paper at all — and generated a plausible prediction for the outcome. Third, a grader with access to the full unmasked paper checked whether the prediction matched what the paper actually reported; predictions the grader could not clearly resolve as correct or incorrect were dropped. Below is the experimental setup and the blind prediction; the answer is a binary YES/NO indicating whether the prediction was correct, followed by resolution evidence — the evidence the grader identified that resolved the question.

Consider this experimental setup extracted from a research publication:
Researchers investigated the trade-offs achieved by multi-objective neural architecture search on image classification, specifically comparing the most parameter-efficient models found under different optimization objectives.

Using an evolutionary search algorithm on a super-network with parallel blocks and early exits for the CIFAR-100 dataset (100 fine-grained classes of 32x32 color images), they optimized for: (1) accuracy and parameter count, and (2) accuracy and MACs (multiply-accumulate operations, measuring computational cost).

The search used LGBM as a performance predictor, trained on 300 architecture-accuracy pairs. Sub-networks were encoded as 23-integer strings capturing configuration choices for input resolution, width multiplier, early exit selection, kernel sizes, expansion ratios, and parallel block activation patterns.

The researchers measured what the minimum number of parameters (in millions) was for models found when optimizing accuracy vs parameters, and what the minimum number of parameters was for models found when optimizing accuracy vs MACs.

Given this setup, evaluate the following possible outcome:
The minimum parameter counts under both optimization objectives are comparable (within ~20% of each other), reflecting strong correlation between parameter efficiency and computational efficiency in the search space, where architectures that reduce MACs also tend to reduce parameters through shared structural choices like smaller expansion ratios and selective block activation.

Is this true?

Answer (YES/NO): NO